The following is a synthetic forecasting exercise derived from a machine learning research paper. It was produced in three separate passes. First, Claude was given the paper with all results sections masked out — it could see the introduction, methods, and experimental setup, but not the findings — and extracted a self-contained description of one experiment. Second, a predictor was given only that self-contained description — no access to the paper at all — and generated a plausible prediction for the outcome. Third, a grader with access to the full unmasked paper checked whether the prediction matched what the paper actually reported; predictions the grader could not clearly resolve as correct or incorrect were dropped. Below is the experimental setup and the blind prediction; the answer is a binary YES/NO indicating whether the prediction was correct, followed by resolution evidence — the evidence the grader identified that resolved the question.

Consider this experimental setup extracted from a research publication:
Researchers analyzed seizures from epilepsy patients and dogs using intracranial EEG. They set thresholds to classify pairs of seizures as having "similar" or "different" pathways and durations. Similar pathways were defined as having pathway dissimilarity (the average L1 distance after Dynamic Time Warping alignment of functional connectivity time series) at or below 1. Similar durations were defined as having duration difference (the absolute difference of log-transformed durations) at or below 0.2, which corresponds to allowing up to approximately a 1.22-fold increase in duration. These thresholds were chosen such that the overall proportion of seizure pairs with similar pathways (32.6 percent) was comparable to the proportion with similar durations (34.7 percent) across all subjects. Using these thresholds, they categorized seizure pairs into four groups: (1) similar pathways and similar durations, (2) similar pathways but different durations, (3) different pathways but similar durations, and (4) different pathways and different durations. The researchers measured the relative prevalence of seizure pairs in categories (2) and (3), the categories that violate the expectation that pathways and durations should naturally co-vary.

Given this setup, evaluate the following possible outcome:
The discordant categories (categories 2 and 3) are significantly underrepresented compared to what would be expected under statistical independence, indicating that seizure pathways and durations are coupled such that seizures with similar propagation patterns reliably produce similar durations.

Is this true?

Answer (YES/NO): NO